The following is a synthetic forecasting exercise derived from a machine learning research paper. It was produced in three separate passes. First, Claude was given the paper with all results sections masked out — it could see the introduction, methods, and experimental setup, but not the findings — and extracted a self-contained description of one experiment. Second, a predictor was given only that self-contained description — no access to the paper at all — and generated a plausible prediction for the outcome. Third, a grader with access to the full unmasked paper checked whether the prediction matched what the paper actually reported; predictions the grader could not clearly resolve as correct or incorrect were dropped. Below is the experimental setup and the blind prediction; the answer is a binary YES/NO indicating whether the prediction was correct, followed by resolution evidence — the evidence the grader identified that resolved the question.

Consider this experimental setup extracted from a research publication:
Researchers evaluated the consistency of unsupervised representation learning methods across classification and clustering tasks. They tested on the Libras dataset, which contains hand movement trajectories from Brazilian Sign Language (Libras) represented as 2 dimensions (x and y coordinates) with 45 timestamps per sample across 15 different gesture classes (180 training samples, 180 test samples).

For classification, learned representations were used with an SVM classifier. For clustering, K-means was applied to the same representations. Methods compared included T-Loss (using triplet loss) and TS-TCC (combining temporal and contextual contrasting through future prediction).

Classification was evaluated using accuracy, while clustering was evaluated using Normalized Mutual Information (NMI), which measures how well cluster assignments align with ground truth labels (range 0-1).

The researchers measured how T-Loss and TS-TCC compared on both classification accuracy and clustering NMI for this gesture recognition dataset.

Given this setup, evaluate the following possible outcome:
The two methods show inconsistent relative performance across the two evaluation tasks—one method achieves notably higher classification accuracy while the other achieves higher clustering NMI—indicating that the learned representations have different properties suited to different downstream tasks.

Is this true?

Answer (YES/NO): NO